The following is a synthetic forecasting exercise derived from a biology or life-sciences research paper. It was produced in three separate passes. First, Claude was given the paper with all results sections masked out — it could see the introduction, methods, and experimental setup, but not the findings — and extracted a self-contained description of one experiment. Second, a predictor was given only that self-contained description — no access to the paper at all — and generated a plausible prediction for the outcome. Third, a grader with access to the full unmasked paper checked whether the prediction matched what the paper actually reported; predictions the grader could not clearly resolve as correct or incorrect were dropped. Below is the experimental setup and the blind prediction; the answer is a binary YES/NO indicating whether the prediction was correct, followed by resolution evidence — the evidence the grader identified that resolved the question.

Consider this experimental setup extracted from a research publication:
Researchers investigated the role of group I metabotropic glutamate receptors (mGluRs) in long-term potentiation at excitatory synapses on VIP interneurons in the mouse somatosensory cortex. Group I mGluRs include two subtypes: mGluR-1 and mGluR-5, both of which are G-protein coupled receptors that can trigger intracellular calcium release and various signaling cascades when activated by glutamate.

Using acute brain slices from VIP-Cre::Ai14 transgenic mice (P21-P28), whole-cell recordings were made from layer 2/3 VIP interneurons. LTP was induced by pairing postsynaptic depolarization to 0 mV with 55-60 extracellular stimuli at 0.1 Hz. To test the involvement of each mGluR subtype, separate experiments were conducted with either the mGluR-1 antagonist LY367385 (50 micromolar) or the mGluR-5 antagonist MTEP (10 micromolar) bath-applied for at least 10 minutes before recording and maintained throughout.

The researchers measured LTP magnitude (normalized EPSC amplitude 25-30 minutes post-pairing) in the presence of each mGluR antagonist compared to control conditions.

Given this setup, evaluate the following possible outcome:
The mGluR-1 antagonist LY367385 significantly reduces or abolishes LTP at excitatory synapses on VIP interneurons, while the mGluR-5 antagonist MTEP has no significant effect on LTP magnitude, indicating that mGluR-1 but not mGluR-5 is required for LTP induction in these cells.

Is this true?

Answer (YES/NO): YES